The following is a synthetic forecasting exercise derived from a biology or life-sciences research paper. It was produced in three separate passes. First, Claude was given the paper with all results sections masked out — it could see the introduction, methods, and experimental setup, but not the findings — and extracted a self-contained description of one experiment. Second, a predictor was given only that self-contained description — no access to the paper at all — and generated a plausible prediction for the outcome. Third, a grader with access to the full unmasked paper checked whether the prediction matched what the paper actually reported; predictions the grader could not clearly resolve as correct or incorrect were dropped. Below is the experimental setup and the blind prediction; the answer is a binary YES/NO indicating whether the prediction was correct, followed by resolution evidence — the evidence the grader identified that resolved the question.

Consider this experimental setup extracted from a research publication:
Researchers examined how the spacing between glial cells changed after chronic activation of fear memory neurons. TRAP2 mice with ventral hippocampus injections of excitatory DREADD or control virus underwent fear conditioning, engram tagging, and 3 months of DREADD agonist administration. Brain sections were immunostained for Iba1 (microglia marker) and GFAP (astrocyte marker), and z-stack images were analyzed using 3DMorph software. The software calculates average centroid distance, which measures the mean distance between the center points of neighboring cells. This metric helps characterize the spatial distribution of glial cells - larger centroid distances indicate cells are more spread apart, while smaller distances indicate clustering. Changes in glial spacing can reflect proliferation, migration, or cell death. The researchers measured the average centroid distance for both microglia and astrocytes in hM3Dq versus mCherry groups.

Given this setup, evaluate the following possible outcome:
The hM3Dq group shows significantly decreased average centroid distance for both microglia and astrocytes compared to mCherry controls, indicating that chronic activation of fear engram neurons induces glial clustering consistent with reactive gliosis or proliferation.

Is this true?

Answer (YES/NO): NO